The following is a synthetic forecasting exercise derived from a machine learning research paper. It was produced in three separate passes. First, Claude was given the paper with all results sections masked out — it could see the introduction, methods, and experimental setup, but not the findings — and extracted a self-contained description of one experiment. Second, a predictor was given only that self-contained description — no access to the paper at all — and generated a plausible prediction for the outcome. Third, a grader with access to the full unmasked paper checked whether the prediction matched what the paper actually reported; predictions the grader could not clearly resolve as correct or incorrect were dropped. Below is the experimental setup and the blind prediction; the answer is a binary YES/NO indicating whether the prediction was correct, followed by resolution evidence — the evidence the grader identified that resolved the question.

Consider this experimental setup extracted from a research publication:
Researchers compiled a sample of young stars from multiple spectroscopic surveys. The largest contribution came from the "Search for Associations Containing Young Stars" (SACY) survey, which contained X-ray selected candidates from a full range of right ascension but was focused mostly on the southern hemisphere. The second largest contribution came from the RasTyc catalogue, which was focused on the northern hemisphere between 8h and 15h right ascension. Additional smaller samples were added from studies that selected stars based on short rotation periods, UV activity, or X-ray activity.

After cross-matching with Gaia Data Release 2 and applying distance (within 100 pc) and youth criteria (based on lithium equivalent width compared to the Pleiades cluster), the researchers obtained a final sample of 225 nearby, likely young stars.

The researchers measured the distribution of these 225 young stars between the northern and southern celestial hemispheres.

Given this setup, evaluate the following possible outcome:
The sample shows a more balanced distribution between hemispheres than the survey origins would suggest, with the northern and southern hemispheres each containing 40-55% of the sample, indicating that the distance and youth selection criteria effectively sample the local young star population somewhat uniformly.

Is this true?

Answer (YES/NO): NO